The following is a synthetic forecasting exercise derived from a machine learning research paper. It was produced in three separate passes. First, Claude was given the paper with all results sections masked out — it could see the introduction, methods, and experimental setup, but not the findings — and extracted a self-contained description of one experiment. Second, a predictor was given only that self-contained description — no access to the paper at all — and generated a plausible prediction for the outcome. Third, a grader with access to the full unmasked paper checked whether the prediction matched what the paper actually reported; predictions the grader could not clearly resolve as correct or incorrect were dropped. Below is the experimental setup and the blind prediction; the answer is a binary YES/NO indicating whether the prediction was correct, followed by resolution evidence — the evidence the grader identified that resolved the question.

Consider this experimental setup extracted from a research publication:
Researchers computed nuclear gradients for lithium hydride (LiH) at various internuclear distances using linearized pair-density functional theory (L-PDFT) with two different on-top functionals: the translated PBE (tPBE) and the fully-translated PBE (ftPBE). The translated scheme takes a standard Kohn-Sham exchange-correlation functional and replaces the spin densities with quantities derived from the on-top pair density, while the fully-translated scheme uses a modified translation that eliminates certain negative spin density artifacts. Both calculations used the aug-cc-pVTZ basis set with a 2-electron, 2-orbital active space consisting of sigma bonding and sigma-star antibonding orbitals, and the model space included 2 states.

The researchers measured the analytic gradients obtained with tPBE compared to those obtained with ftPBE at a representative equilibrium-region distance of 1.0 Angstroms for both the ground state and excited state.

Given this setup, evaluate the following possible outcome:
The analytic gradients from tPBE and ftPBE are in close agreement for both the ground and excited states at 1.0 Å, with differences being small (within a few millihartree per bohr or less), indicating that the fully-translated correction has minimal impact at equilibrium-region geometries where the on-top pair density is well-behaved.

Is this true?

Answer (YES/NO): YES